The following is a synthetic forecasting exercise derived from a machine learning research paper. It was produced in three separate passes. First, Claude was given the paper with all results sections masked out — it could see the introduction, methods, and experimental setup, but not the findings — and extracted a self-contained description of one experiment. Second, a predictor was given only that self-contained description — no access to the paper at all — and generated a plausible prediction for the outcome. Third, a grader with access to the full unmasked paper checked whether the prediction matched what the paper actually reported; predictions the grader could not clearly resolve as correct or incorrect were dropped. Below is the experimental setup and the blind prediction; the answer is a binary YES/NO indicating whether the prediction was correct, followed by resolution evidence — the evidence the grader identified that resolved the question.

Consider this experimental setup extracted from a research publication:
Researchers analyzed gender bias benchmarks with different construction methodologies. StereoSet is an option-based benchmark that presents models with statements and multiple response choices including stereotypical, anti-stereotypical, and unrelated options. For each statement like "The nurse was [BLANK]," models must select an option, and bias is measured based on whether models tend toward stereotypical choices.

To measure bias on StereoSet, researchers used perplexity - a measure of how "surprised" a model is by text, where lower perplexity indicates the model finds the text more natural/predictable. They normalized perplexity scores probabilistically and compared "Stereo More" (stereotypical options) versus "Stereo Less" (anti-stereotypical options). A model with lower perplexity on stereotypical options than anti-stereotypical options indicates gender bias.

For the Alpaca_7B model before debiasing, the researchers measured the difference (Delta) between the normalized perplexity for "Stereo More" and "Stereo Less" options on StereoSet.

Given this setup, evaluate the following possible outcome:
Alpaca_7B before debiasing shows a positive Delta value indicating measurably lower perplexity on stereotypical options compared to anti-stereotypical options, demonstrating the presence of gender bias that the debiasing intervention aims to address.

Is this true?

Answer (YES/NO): NO